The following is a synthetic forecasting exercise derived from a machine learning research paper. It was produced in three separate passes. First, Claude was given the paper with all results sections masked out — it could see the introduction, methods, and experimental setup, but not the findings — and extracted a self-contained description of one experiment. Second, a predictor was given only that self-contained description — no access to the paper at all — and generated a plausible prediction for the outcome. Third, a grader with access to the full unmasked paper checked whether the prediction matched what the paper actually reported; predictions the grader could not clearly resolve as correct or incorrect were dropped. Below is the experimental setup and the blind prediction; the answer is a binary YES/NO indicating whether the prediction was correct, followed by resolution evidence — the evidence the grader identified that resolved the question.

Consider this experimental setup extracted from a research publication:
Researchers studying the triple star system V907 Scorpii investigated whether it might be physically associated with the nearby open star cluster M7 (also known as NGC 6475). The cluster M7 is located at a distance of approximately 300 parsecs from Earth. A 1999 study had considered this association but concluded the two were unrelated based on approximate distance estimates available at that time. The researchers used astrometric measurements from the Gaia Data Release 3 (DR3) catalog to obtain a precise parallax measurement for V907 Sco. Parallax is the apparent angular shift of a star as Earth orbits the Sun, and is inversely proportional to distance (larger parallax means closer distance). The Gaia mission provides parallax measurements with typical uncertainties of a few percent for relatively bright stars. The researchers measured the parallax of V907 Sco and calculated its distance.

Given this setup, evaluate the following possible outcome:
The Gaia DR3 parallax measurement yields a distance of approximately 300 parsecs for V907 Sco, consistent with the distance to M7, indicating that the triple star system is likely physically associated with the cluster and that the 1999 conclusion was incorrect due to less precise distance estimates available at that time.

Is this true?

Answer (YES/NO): NO